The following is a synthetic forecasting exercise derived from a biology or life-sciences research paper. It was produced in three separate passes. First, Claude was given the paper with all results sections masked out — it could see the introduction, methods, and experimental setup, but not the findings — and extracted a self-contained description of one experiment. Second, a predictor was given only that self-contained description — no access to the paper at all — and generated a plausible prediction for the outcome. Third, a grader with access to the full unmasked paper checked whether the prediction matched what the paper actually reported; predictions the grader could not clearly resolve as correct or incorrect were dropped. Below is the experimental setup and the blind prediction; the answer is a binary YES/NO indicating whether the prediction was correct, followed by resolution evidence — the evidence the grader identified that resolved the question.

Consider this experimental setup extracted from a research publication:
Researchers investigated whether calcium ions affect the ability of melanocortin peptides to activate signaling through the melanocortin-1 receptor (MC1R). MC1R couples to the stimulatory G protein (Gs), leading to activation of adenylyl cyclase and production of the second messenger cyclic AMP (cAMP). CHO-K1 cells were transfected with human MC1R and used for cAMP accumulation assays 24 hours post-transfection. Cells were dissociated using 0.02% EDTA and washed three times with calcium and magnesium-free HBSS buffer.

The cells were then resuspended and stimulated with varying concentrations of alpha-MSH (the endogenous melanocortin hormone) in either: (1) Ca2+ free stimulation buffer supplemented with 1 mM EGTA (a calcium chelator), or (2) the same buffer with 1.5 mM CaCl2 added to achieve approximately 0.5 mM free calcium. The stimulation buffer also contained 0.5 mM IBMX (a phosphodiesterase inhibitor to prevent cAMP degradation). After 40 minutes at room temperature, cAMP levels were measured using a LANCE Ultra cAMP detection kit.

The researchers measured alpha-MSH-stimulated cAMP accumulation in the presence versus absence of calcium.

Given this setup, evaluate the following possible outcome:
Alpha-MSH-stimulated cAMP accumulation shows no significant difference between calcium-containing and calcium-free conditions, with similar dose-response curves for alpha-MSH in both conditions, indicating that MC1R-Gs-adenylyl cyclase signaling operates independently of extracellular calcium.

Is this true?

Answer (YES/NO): NO